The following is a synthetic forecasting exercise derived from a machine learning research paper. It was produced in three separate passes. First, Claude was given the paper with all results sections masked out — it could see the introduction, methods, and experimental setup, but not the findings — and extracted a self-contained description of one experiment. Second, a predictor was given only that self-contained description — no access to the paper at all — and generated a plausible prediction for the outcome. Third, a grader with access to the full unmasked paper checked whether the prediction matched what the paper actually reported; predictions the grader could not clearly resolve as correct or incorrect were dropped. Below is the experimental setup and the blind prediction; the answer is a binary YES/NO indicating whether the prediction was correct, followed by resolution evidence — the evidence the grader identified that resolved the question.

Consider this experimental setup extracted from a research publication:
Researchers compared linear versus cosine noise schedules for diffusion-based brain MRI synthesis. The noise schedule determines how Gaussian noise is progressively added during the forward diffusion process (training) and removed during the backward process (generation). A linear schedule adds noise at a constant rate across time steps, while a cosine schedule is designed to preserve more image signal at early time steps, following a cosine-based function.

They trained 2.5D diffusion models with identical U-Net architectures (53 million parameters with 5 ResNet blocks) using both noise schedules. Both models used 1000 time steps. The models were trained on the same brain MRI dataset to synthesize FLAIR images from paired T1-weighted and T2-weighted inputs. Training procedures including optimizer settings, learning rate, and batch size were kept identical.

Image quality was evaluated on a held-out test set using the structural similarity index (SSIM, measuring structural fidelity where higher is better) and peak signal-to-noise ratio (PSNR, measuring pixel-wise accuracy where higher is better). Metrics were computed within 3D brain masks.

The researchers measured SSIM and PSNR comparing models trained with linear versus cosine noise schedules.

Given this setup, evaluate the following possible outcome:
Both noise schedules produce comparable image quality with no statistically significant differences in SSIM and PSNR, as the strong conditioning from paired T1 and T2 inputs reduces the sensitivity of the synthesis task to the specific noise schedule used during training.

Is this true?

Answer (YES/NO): NO